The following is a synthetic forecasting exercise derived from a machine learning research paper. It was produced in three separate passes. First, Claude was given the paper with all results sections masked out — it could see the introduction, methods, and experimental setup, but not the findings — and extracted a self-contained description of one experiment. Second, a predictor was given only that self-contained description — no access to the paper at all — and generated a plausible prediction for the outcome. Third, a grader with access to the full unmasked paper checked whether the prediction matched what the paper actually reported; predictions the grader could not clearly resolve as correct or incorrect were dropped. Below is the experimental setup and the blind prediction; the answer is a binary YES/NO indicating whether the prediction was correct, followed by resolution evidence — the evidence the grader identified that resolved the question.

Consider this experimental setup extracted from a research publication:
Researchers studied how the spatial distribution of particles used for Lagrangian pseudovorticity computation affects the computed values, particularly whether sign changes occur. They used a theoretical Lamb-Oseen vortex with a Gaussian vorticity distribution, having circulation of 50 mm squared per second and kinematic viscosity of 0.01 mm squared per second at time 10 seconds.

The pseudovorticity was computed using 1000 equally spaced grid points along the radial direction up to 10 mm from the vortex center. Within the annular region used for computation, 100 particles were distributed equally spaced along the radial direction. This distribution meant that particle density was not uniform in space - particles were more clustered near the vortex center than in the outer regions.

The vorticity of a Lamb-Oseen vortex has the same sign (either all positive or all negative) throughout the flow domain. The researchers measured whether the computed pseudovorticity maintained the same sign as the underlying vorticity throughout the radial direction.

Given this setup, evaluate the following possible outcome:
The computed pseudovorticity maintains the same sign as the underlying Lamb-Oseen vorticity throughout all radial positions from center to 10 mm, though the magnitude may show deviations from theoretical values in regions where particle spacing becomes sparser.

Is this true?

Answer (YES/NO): NO